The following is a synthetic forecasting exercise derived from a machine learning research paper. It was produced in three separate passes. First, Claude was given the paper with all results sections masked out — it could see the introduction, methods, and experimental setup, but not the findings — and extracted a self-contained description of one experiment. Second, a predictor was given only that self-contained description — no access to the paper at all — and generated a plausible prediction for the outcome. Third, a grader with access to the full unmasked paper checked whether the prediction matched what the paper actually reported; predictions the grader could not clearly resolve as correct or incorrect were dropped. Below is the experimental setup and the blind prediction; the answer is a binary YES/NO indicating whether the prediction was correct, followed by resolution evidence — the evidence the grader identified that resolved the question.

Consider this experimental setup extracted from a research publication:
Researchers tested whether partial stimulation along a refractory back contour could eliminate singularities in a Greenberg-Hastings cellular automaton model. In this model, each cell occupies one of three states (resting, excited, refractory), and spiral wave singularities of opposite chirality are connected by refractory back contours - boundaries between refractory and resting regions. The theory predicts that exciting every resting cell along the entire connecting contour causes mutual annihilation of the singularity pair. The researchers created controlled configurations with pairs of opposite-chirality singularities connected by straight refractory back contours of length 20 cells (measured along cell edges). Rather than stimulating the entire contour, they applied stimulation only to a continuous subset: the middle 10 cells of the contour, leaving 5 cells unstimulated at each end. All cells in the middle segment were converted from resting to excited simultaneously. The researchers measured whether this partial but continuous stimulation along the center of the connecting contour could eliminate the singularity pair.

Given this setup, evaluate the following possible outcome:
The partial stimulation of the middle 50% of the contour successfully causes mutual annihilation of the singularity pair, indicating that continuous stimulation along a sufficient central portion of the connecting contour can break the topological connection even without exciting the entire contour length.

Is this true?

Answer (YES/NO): NO